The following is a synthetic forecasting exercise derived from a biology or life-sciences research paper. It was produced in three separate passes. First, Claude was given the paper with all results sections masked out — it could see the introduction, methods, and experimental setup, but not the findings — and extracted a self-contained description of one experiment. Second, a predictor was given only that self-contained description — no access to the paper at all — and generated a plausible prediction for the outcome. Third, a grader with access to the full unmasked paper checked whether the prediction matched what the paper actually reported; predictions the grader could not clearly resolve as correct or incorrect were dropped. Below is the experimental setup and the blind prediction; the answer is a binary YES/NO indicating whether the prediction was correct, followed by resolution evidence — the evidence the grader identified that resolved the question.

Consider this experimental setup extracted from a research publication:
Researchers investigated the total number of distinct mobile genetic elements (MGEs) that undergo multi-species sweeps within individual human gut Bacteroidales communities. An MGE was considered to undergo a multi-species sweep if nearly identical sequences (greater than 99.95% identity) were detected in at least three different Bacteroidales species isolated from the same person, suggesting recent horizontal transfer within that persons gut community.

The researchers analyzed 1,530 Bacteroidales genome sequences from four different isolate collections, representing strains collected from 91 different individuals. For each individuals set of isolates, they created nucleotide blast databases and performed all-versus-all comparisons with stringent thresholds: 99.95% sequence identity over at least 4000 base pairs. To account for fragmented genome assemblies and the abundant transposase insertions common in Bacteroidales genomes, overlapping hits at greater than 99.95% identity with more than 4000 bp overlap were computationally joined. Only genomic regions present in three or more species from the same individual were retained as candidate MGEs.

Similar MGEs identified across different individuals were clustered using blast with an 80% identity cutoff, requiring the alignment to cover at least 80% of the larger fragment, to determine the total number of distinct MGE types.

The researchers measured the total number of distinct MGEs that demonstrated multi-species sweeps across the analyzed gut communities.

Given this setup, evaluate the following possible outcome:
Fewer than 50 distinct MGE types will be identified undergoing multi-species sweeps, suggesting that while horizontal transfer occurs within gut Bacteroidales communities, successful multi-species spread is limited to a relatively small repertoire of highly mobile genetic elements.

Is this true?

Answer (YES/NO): NO